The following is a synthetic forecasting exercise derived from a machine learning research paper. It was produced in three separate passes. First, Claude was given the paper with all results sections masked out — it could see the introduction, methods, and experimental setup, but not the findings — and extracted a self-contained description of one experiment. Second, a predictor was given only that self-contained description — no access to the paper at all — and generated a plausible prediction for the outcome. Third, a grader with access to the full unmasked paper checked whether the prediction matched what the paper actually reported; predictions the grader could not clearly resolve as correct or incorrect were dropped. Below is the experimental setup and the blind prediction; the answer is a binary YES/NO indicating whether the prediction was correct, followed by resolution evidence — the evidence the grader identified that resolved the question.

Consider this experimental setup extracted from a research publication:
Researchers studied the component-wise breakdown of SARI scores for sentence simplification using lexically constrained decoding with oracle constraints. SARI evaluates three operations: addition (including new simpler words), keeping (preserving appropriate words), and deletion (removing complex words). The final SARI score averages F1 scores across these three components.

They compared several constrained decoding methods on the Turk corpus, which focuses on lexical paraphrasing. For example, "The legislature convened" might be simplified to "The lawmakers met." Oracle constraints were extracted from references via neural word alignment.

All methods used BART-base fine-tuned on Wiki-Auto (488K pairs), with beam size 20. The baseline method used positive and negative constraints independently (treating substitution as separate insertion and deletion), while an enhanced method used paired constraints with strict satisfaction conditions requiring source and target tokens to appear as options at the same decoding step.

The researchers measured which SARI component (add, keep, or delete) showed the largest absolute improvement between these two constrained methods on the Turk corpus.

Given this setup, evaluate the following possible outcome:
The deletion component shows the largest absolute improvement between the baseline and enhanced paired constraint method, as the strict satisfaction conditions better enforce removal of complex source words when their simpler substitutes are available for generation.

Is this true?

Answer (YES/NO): NO